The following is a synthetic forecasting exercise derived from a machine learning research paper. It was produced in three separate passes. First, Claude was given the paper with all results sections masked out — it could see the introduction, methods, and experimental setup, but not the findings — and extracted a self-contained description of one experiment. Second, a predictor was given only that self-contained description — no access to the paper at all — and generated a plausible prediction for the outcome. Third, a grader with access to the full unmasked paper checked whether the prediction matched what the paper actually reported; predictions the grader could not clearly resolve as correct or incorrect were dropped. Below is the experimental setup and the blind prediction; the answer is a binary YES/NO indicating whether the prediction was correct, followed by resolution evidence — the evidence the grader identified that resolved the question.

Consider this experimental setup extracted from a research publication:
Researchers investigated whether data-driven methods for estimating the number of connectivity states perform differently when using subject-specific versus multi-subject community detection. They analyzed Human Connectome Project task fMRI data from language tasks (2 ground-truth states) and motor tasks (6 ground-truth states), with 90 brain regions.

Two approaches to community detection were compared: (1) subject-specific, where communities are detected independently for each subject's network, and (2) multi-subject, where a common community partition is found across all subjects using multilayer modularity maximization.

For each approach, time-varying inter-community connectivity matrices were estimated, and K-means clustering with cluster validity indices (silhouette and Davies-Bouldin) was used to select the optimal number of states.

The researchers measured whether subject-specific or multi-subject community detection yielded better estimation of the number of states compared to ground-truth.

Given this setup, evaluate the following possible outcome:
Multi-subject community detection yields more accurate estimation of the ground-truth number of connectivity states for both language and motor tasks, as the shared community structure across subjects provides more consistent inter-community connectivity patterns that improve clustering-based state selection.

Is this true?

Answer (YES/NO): NO